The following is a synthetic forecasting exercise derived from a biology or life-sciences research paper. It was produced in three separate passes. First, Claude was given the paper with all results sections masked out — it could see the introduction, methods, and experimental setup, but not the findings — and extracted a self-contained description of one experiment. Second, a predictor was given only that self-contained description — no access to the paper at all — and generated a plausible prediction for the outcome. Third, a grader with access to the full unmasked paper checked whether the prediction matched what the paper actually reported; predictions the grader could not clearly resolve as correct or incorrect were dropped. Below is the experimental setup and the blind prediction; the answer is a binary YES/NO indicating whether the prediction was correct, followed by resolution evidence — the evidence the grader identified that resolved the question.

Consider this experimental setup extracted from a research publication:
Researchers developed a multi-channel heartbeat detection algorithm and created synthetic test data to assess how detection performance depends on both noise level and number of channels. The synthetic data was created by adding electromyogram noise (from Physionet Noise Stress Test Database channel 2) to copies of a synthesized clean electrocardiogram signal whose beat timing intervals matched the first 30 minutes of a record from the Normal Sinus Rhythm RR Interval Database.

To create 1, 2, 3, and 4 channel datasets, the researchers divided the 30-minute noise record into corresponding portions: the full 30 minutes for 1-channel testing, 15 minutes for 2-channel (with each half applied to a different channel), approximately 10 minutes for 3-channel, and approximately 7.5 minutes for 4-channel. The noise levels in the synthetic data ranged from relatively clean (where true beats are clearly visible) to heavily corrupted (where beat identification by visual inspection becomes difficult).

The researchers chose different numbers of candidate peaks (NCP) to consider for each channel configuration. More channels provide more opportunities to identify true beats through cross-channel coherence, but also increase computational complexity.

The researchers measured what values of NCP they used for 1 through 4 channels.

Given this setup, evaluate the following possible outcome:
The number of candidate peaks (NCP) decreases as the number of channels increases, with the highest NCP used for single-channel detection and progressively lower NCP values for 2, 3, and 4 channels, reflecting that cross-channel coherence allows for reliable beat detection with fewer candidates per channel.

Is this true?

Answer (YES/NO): NO